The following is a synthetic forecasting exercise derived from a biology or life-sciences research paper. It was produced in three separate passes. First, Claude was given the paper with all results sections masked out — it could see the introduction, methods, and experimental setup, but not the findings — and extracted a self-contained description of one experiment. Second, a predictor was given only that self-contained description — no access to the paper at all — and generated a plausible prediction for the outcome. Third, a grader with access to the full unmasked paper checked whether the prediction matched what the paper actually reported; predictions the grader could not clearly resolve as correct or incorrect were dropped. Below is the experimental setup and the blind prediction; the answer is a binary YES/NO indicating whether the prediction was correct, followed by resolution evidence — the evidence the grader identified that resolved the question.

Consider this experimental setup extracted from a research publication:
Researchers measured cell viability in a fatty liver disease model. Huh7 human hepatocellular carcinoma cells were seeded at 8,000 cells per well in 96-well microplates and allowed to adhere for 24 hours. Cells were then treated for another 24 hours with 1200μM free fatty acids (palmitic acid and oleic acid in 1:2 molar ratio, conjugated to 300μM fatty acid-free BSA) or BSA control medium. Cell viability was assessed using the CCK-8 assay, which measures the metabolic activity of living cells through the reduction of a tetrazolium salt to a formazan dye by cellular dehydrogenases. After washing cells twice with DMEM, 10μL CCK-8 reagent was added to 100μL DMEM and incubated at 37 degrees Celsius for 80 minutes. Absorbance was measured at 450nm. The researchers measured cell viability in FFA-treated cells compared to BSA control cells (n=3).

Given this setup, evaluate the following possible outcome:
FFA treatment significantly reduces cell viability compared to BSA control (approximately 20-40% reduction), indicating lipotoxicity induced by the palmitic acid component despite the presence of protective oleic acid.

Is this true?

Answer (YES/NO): NO